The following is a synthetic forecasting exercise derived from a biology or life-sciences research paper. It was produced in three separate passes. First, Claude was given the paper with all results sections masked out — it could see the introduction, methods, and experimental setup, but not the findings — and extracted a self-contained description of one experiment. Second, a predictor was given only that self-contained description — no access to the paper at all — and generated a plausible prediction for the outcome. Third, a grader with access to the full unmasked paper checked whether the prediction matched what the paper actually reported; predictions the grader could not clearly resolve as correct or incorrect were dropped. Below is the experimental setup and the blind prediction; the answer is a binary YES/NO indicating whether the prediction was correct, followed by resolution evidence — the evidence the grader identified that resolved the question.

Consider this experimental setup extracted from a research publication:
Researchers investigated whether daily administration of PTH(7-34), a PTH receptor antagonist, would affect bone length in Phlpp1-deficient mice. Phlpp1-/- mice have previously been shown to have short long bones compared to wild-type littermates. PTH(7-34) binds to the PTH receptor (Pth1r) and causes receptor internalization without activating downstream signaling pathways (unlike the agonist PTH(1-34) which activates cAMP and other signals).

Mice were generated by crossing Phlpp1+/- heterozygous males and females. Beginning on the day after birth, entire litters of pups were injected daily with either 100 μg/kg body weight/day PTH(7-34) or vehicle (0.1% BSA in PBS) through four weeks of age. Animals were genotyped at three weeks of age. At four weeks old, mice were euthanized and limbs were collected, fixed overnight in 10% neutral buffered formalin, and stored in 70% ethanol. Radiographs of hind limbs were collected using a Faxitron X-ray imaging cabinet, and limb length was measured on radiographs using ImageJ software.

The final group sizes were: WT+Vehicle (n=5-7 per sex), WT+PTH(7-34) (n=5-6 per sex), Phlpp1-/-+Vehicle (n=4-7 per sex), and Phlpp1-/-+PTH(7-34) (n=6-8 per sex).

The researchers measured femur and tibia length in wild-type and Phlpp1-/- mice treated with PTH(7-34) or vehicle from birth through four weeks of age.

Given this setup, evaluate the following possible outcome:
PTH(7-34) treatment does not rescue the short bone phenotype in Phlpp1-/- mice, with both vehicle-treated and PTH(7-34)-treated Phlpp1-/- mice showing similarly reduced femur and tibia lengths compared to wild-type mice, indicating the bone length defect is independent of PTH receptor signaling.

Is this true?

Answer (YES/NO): NO